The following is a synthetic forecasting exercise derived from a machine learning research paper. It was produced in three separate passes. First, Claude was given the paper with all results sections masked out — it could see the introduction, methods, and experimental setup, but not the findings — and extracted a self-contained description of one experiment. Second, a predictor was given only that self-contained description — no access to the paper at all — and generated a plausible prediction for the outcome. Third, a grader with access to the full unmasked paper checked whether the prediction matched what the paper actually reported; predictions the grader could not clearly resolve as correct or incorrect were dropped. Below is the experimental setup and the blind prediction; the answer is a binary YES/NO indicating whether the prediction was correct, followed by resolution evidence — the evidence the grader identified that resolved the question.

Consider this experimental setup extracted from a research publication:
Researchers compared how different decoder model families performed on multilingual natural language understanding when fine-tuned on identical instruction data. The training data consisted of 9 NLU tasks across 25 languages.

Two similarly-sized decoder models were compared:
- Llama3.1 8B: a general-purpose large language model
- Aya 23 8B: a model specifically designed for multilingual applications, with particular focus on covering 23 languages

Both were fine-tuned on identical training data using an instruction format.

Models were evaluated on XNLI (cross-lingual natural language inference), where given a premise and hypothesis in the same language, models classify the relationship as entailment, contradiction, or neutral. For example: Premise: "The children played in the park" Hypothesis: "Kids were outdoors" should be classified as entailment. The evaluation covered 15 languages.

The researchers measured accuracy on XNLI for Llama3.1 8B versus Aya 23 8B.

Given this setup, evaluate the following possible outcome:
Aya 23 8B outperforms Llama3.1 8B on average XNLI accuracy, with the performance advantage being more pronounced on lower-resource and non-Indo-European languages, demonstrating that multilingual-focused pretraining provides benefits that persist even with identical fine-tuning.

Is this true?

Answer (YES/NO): NO